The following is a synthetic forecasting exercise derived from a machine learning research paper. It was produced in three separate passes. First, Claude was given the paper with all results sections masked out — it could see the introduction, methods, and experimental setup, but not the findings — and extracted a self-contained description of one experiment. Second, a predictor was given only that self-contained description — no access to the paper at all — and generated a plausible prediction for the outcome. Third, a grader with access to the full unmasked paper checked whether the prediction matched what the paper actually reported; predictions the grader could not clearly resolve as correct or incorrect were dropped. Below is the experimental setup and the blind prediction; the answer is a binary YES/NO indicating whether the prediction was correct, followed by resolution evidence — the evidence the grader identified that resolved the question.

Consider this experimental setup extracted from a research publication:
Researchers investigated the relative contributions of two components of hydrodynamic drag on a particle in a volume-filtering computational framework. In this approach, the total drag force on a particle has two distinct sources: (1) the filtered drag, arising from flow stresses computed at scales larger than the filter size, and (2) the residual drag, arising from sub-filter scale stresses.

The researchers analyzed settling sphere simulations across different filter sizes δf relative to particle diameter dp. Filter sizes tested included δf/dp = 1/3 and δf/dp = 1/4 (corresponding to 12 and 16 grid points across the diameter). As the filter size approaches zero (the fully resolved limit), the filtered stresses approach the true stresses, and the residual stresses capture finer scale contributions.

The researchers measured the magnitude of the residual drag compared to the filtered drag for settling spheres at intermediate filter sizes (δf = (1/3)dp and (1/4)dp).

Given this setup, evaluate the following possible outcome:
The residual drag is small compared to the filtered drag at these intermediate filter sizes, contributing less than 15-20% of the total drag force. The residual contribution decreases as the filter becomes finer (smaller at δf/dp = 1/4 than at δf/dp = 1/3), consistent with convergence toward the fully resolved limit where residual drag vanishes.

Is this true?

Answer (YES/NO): NO